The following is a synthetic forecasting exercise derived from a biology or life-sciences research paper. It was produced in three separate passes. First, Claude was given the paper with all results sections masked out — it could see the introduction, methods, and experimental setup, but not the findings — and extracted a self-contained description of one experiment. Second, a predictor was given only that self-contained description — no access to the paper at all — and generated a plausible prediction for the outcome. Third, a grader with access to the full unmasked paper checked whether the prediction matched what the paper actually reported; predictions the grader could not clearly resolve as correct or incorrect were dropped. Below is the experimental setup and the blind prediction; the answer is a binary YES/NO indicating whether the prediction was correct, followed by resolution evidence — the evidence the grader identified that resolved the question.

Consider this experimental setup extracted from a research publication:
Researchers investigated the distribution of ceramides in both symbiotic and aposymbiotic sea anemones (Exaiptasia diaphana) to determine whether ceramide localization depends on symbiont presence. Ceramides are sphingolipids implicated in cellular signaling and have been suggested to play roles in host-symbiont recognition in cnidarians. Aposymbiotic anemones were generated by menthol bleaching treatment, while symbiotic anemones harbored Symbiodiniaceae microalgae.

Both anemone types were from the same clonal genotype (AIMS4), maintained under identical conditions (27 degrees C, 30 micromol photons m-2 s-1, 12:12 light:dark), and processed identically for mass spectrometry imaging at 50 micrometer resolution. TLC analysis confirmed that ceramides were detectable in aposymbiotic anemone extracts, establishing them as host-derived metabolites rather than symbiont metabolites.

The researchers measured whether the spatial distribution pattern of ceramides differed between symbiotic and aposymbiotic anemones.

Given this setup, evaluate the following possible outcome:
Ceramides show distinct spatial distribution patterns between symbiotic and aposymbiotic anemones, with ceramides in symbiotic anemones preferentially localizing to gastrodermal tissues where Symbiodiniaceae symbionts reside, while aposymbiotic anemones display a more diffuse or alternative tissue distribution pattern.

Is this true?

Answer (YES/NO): NO